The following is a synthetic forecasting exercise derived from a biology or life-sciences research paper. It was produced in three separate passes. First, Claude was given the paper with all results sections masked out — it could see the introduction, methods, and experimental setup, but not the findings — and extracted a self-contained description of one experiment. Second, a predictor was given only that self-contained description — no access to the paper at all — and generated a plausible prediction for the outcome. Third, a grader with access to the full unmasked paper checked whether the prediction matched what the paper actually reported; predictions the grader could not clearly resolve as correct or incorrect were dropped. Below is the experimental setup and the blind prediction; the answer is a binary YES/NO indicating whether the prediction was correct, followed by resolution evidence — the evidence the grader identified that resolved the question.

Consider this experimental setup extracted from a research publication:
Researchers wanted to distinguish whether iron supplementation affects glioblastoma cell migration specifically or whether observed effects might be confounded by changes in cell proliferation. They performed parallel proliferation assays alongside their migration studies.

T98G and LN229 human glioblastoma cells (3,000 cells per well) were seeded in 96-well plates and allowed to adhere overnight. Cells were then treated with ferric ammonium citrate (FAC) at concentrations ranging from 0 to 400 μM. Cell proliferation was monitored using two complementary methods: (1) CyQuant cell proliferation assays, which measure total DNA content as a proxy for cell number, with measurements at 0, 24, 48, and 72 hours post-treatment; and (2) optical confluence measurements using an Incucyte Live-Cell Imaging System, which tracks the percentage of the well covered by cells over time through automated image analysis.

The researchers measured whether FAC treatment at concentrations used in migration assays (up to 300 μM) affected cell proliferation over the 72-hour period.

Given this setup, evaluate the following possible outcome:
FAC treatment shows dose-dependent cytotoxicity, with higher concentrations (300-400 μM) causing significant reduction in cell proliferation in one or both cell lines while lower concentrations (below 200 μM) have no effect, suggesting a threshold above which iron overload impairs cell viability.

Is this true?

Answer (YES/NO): NO